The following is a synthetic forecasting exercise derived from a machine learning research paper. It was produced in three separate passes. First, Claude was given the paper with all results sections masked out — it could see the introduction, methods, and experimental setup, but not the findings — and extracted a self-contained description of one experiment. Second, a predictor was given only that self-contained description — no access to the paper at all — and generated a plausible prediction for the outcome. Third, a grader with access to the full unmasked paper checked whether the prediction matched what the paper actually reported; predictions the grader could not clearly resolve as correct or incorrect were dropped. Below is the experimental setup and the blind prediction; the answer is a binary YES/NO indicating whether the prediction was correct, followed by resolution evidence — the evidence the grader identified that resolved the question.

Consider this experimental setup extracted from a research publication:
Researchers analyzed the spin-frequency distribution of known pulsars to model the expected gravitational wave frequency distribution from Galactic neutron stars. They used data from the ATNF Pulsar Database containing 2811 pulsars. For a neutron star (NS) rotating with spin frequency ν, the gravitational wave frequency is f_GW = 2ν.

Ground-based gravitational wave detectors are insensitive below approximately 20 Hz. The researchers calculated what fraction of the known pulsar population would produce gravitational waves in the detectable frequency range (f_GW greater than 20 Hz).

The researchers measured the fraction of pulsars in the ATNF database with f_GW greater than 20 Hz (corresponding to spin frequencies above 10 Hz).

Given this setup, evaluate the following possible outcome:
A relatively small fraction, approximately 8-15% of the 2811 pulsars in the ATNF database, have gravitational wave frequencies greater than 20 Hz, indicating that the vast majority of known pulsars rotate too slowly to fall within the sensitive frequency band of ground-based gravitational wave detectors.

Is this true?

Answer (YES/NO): NO